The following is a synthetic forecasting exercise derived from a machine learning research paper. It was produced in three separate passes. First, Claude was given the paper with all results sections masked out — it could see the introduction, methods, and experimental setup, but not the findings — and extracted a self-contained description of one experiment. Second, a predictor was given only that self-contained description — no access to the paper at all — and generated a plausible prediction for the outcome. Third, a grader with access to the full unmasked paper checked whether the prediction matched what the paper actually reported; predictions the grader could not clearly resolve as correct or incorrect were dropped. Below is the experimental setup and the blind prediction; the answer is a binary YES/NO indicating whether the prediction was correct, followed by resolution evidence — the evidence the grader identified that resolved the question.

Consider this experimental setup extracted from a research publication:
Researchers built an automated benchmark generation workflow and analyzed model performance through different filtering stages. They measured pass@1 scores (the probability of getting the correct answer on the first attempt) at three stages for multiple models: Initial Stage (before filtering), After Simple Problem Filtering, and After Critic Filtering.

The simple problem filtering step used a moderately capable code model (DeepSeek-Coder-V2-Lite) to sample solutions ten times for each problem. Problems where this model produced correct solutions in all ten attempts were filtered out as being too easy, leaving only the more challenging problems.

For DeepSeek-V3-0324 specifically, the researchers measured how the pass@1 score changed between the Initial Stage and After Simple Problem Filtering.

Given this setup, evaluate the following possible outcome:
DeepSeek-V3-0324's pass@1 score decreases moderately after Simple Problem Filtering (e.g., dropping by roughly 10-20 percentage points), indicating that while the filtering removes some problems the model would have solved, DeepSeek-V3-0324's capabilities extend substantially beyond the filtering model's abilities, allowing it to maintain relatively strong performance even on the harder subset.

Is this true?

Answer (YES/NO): NO